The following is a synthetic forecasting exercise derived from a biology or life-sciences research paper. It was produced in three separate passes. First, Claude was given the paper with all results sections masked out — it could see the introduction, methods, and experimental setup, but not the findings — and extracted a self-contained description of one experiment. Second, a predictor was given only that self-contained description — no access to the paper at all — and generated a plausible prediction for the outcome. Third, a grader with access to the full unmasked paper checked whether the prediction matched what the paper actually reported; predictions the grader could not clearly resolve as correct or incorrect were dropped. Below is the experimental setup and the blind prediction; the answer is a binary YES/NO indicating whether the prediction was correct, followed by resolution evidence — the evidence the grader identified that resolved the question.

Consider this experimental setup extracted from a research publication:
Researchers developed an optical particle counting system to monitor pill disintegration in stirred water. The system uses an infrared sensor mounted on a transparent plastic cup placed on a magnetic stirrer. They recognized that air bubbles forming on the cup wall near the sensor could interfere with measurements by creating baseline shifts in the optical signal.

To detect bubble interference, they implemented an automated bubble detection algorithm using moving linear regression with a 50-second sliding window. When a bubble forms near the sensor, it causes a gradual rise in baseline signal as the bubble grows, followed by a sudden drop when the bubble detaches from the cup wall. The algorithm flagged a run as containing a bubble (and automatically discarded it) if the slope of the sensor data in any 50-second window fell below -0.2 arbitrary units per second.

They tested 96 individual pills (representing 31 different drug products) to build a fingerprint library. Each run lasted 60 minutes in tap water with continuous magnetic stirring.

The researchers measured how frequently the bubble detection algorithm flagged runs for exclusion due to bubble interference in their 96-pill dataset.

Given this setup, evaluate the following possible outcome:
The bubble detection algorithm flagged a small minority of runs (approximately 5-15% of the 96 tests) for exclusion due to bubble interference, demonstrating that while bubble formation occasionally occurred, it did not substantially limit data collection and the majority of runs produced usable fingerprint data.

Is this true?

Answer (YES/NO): NO